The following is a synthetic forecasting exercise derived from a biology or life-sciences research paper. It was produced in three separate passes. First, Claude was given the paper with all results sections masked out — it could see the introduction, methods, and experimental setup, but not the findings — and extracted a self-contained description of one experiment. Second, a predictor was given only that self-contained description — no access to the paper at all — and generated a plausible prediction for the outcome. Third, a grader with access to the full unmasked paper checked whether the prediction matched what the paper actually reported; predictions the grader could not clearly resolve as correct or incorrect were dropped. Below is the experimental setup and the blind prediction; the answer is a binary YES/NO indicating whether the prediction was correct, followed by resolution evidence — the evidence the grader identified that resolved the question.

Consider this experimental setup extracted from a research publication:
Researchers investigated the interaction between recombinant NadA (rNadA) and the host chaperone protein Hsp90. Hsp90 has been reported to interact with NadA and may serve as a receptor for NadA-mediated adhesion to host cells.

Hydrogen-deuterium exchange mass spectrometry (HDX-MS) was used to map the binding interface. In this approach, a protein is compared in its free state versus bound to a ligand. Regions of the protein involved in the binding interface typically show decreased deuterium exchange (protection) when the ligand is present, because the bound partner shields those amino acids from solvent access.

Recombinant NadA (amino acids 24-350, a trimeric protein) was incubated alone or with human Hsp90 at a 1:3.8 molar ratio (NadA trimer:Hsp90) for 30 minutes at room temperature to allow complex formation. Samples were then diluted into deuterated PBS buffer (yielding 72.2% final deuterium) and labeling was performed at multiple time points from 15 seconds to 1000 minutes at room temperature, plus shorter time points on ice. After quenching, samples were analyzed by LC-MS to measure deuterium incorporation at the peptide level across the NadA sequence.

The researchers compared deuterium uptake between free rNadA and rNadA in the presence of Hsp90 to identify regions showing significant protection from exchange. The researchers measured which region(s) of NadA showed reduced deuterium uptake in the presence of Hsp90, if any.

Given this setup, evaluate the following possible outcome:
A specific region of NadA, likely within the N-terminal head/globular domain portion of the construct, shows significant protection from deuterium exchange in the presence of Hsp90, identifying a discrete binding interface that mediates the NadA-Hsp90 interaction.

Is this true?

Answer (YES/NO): YES